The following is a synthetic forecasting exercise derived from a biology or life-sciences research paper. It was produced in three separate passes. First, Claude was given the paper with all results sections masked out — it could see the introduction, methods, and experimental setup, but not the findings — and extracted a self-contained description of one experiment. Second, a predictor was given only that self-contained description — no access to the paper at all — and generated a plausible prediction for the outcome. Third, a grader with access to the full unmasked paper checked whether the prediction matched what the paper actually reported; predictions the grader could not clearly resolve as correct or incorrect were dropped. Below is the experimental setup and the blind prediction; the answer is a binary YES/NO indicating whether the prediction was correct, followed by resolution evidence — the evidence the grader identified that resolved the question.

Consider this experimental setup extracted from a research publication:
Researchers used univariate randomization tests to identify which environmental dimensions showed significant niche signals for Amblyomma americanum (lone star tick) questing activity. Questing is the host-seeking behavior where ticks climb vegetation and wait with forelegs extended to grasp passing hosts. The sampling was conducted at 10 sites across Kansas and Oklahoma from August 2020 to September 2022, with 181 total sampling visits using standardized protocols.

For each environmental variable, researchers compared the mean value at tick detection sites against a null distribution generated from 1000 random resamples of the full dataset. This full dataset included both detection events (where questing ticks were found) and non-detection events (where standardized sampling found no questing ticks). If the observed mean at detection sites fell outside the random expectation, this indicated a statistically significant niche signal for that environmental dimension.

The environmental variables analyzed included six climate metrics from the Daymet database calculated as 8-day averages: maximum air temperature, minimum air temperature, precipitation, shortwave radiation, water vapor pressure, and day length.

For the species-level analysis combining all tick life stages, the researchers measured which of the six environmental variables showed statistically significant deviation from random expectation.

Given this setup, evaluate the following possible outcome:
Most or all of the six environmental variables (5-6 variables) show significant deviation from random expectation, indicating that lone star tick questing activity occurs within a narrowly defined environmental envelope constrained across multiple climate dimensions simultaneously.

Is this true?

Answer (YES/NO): YES